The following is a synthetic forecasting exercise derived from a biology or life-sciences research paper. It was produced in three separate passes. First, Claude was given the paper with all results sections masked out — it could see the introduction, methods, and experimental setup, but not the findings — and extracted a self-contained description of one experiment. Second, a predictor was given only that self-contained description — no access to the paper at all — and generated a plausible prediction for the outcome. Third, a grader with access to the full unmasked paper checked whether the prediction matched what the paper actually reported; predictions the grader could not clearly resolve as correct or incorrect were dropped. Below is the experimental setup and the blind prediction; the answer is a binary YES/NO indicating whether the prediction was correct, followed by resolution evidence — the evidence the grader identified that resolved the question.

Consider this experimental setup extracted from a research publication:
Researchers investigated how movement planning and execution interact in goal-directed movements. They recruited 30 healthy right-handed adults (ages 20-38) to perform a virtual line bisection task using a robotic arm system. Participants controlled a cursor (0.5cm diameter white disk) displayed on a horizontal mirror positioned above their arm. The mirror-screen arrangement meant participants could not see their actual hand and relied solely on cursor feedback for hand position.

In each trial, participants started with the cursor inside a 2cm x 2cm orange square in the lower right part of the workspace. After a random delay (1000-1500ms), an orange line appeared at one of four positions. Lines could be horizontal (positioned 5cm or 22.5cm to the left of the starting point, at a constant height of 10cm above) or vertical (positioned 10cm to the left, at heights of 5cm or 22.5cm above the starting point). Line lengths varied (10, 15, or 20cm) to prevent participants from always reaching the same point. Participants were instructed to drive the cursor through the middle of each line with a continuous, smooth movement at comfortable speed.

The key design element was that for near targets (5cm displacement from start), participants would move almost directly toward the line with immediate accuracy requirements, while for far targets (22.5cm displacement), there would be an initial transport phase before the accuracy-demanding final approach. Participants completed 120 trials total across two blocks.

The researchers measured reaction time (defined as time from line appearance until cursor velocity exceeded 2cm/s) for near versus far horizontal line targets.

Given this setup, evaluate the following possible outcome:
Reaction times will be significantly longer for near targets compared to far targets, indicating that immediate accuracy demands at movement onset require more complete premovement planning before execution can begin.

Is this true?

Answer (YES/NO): YES